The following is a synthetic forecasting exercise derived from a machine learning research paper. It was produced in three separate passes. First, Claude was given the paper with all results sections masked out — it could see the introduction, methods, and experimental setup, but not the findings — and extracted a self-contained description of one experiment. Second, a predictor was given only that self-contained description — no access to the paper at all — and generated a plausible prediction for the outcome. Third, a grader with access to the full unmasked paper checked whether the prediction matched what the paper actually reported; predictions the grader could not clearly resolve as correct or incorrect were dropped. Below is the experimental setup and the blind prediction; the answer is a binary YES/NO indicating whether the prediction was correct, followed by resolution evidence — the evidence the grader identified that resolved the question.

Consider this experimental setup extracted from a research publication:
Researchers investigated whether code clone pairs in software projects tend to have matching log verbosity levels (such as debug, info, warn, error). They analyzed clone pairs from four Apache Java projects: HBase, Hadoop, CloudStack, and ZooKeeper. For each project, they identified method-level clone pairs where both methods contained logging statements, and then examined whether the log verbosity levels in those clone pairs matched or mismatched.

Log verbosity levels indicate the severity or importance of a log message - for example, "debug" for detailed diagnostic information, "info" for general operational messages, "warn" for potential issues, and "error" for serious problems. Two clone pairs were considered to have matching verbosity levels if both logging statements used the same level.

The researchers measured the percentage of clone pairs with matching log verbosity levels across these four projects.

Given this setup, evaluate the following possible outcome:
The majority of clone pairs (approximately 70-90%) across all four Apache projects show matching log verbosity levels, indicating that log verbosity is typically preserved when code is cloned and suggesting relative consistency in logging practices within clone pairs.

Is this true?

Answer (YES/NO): NO